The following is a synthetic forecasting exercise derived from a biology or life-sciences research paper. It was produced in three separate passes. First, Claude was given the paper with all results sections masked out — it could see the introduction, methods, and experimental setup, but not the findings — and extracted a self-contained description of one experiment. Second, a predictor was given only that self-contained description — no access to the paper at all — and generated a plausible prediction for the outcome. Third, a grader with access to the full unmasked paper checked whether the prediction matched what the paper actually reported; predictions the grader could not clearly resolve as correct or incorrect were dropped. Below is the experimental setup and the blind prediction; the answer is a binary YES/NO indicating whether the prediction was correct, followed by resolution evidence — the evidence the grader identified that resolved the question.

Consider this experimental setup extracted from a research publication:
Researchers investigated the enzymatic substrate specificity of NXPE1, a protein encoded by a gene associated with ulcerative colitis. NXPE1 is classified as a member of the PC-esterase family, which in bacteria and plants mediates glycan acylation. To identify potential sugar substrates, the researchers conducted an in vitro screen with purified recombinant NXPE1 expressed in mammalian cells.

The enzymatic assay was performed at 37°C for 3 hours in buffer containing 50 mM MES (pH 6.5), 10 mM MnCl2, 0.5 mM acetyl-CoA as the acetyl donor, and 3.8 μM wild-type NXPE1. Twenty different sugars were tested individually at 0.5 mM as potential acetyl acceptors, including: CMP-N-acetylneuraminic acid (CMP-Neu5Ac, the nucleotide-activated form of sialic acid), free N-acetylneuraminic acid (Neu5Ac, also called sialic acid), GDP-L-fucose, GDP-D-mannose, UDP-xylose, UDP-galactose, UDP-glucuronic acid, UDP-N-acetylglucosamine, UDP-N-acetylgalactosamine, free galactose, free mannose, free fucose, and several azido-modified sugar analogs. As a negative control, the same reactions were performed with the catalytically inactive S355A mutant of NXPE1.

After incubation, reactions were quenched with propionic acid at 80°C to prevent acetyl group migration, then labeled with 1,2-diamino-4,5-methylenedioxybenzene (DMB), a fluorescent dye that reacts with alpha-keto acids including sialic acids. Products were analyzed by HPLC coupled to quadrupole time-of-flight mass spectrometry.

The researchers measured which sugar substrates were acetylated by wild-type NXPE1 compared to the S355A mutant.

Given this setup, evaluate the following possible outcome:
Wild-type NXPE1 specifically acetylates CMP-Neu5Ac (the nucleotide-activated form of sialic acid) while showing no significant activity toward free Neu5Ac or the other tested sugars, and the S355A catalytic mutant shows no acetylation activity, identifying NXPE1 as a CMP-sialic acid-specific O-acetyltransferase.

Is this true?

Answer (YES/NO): NO